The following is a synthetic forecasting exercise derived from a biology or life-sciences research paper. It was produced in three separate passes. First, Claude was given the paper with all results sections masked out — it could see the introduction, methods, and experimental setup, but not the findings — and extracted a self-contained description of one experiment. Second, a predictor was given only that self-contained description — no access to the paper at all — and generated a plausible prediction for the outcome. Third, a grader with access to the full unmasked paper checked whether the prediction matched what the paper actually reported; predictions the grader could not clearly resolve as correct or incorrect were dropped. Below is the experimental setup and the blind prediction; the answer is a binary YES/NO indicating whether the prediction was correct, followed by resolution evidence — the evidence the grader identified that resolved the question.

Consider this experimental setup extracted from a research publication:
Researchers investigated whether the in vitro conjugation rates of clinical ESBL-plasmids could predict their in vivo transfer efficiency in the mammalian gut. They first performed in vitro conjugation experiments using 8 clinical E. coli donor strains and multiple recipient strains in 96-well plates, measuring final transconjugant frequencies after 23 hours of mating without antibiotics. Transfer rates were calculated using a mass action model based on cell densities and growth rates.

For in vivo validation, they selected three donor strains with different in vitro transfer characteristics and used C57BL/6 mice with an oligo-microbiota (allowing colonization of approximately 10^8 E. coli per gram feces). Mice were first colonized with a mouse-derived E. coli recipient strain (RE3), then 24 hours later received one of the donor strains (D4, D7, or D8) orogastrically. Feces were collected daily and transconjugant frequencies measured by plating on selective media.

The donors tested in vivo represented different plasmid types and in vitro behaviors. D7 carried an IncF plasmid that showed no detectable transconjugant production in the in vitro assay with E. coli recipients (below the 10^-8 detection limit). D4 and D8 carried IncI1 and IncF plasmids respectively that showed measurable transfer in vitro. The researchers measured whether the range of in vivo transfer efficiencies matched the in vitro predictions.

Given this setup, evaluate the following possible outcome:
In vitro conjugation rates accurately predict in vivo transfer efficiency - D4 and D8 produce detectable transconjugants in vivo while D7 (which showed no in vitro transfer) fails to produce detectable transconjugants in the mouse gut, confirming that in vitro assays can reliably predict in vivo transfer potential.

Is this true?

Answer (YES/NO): YES